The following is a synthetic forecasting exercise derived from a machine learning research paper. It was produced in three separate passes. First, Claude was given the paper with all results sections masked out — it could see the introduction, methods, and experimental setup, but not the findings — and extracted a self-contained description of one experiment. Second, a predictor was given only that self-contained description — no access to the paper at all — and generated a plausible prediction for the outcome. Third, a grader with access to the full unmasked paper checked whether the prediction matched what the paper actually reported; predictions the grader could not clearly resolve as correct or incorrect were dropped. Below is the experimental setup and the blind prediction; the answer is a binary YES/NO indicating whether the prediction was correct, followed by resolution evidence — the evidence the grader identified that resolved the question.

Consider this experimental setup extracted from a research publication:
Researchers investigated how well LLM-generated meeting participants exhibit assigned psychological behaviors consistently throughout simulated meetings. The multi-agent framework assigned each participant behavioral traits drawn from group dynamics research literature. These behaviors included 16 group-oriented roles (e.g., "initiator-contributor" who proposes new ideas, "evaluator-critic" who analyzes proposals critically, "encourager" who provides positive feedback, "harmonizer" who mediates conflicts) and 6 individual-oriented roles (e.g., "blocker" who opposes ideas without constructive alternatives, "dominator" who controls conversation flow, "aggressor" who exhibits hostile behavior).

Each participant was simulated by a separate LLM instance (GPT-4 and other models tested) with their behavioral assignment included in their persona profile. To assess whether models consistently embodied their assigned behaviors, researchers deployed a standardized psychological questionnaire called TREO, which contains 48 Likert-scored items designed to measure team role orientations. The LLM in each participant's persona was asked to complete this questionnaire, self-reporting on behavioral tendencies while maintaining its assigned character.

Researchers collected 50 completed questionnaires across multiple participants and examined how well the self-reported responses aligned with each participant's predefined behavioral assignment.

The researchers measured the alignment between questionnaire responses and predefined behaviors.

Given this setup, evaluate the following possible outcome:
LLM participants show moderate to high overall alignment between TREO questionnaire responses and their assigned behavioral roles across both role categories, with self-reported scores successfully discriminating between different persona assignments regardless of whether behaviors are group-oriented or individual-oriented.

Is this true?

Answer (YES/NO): NO